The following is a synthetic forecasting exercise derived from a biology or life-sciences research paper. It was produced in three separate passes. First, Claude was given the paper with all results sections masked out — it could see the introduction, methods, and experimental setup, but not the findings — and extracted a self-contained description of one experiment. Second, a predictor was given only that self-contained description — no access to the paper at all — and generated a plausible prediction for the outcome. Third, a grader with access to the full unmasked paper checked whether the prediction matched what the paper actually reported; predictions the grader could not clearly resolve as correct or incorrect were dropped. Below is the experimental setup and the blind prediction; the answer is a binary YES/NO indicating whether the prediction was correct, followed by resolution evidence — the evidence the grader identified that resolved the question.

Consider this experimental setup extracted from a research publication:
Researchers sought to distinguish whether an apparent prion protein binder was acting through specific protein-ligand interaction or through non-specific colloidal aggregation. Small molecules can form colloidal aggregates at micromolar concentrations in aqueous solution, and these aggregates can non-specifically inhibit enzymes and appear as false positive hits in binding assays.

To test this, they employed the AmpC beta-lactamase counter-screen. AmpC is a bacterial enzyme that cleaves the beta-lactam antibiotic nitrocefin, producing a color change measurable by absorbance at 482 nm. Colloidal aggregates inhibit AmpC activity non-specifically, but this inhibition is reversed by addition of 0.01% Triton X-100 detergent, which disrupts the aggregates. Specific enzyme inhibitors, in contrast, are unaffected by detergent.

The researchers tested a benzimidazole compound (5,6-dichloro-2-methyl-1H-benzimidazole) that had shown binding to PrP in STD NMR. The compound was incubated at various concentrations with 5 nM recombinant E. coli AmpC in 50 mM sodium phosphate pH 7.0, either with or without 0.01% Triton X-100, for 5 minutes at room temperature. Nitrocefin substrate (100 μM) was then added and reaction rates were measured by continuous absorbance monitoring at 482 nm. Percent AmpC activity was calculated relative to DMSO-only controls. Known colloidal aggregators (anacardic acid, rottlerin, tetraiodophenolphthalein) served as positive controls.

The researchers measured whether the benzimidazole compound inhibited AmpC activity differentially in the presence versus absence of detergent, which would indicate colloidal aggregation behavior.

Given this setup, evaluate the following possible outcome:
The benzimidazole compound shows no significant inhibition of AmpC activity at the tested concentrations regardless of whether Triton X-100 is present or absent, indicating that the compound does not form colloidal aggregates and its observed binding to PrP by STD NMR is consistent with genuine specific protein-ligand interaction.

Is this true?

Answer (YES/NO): YES